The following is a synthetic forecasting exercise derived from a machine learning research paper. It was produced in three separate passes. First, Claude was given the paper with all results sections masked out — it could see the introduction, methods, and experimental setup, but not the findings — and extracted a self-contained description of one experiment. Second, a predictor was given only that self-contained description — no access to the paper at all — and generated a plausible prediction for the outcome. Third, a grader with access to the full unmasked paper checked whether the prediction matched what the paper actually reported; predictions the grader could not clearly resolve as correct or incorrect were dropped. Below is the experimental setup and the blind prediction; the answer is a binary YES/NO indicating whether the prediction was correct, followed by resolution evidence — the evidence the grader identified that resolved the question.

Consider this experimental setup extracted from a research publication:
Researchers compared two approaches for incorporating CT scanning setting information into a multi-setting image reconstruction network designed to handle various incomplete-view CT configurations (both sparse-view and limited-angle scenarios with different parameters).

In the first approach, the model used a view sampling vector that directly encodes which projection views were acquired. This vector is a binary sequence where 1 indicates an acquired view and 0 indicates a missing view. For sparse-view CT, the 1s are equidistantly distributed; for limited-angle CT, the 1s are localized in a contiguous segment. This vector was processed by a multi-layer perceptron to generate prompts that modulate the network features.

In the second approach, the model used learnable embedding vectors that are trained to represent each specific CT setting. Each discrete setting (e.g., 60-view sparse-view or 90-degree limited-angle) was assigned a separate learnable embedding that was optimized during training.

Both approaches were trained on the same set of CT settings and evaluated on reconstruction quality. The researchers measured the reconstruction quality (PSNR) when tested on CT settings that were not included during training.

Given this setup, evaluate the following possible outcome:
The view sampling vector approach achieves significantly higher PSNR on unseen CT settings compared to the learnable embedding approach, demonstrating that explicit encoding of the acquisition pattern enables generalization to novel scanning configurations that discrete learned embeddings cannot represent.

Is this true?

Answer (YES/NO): YES